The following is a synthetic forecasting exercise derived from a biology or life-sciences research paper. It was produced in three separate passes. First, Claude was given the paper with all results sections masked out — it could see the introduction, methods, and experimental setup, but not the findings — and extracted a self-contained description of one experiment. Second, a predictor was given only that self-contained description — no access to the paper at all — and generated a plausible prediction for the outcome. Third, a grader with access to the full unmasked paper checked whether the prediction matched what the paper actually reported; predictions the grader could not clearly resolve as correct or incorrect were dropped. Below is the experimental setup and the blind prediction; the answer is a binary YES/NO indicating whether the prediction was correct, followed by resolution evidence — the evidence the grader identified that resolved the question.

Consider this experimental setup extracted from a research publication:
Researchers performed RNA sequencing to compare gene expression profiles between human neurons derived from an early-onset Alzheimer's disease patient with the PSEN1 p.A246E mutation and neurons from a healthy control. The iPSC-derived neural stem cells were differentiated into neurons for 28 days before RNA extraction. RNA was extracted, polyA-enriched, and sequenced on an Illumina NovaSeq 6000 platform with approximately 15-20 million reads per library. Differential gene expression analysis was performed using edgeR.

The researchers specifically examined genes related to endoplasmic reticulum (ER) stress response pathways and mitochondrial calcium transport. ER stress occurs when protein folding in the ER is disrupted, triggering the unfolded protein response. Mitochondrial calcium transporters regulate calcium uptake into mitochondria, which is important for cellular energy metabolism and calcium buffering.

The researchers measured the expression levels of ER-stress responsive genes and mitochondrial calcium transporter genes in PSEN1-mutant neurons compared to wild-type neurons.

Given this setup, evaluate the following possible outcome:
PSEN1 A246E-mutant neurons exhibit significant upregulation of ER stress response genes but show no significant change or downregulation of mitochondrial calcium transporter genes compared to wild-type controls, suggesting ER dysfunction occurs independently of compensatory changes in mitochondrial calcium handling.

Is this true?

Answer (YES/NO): NO